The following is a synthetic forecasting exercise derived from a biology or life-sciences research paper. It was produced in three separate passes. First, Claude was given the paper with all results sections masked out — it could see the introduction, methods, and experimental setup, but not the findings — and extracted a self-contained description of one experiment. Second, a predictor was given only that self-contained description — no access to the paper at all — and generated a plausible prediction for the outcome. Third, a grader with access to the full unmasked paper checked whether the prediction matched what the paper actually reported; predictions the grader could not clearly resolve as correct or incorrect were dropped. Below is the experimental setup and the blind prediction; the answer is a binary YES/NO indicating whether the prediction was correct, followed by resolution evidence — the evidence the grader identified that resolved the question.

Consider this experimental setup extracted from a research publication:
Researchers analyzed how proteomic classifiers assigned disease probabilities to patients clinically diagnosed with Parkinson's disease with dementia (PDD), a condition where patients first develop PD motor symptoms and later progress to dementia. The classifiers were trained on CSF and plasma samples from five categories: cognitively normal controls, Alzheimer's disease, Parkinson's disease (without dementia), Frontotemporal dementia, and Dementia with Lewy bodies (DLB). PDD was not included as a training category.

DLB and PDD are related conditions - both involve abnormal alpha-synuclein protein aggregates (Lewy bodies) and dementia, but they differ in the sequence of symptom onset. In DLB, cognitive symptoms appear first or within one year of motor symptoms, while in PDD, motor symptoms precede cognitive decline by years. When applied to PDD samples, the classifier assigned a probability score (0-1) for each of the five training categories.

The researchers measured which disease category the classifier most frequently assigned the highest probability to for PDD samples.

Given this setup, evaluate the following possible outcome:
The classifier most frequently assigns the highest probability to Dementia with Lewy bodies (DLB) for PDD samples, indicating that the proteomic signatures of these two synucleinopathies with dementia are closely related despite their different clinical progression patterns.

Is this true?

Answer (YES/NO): NO